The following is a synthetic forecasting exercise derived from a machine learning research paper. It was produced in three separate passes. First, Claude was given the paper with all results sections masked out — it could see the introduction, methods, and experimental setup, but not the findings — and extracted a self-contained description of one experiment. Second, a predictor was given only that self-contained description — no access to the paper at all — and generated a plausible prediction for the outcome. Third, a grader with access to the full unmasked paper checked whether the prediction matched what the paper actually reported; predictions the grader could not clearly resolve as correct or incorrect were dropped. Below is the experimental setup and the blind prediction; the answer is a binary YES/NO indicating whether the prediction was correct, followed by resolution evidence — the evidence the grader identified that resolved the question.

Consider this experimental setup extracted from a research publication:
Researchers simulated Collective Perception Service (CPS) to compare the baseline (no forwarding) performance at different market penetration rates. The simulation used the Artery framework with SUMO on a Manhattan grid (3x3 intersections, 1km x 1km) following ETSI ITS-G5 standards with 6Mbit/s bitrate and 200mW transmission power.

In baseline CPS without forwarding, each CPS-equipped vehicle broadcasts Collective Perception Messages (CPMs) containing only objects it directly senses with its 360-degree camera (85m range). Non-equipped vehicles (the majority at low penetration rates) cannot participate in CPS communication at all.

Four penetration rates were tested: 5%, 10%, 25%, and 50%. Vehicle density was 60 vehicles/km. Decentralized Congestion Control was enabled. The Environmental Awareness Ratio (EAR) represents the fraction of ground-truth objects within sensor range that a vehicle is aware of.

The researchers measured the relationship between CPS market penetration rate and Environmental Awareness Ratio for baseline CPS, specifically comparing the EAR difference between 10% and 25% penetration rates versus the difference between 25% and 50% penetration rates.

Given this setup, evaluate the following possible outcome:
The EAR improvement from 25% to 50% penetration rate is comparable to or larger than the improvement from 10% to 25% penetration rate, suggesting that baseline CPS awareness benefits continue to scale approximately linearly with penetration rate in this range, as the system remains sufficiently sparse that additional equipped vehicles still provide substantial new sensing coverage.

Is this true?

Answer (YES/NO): NO